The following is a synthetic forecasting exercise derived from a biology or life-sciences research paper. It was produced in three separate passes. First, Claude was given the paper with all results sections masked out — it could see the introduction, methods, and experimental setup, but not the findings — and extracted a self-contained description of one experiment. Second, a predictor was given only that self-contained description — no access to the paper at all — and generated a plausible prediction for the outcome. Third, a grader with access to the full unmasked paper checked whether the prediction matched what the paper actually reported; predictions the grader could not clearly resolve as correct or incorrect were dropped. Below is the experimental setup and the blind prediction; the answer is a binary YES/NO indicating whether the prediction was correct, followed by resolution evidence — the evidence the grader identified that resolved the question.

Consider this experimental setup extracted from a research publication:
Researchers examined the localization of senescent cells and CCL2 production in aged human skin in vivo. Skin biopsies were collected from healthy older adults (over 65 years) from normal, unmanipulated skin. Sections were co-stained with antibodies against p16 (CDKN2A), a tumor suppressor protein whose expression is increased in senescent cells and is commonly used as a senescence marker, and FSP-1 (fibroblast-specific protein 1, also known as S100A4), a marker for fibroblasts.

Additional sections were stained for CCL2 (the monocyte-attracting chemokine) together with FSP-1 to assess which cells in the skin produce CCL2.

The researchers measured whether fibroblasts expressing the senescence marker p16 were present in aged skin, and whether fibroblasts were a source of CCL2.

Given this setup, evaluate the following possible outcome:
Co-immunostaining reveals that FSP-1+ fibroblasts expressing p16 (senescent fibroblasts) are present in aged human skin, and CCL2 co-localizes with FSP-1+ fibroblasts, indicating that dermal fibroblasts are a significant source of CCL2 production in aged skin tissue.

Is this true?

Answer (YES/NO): YES